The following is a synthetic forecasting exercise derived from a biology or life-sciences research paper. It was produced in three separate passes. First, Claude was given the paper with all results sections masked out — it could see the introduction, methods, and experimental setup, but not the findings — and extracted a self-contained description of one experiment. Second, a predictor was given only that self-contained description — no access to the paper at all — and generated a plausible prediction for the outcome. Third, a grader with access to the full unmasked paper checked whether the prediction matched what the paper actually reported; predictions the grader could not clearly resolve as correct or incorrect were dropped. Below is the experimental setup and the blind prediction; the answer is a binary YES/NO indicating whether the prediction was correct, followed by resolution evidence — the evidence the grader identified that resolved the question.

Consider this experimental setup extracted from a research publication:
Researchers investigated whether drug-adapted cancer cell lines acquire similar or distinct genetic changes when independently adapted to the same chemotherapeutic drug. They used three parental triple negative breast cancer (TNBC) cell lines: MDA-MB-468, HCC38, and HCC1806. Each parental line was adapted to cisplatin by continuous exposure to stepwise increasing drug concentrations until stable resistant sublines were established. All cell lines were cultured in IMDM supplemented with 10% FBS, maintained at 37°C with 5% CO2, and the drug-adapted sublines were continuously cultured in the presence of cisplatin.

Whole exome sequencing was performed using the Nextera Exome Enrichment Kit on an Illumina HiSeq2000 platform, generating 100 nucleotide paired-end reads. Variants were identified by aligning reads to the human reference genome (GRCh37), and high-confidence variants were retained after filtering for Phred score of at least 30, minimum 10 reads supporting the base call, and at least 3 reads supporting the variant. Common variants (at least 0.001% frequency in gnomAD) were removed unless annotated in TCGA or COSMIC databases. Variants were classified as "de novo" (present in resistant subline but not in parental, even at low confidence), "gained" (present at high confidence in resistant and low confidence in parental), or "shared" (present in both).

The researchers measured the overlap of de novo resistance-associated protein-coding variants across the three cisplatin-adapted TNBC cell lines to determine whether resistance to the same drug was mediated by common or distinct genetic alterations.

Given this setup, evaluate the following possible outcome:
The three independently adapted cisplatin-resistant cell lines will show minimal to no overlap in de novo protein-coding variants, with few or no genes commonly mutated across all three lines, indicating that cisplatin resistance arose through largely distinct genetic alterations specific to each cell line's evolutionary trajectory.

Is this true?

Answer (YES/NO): YES